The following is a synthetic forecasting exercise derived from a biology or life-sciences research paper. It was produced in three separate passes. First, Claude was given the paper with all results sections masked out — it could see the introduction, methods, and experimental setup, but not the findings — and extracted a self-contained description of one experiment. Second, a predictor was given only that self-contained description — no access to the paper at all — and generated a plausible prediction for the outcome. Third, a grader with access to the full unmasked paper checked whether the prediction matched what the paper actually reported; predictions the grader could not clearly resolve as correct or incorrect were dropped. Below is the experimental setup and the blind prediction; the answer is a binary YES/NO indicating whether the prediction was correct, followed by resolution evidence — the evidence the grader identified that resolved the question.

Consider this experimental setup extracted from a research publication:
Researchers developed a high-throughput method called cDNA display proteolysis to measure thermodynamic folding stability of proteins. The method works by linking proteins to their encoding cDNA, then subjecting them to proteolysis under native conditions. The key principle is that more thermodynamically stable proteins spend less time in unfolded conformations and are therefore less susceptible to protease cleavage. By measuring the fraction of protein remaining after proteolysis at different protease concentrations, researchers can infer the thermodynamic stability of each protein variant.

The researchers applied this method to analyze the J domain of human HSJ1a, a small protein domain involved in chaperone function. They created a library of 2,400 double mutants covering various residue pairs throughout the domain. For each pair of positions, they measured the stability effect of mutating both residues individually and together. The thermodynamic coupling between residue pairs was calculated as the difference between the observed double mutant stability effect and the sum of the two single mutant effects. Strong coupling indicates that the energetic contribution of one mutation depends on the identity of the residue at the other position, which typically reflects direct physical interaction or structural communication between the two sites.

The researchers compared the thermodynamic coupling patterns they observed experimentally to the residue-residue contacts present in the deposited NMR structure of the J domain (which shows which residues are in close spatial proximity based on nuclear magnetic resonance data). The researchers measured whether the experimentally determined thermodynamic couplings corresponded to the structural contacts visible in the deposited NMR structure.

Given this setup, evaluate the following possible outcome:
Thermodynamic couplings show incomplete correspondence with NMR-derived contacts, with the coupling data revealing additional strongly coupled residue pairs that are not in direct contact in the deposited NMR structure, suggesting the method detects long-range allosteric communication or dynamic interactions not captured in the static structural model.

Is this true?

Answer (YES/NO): NO